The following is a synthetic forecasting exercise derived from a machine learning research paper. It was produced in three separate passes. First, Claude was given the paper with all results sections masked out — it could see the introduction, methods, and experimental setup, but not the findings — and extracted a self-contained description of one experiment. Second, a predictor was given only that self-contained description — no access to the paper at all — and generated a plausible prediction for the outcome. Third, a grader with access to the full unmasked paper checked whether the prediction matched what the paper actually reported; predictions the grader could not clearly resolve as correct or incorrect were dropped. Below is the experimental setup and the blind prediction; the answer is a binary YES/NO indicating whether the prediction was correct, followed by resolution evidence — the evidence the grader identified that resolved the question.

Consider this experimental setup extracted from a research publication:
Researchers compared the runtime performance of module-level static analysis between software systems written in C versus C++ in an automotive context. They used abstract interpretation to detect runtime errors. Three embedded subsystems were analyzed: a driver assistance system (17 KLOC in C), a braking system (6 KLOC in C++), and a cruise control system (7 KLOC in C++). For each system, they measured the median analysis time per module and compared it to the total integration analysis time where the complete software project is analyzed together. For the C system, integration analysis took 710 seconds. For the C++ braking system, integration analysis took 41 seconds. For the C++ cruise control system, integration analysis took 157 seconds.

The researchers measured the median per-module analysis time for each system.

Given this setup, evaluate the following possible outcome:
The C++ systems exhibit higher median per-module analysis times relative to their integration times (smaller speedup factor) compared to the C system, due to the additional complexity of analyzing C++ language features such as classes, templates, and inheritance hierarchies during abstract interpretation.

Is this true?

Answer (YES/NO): NO